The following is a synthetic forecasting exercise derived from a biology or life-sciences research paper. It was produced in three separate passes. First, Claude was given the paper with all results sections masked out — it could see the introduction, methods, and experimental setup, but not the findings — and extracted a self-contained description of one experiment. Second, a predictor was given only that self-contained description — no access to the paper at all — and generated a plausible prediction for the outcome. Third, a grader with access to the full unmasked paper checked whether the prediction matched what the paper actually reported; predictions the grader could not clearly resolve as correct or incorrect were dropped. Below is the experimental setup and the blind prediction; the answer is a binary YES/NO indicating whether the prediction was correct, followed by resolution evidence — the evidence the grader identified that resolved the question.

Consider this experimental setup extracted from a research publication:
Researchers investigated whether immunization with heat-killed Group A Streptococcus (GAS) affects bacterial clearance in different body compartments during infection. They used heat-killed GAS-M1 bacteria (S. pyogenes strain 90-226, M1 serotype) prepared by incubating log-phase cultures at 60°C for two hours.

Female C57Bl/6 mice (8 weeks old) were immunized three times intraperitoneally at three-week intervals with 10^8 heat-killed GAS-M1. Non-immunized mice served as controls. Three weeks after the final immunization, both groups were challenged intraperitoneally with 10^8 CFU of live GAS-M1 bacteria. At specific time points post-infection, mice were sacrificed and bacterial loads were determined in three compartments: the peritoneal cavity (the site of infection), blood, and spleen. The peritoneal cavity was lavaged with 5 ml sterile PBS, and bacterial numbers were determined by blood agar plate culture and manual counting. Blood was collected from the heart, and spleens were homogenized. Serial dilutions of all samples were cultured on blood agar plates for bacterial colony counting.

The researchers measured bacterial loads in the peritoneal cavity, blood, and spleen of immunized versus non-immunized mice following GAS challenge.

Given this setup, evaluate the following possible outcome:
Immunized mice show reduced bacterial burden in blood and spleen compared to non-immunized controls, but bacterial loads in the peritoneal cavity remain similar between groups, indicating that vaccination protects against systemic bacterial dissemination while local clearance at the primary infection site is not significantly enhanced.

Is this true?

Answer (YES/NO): NO